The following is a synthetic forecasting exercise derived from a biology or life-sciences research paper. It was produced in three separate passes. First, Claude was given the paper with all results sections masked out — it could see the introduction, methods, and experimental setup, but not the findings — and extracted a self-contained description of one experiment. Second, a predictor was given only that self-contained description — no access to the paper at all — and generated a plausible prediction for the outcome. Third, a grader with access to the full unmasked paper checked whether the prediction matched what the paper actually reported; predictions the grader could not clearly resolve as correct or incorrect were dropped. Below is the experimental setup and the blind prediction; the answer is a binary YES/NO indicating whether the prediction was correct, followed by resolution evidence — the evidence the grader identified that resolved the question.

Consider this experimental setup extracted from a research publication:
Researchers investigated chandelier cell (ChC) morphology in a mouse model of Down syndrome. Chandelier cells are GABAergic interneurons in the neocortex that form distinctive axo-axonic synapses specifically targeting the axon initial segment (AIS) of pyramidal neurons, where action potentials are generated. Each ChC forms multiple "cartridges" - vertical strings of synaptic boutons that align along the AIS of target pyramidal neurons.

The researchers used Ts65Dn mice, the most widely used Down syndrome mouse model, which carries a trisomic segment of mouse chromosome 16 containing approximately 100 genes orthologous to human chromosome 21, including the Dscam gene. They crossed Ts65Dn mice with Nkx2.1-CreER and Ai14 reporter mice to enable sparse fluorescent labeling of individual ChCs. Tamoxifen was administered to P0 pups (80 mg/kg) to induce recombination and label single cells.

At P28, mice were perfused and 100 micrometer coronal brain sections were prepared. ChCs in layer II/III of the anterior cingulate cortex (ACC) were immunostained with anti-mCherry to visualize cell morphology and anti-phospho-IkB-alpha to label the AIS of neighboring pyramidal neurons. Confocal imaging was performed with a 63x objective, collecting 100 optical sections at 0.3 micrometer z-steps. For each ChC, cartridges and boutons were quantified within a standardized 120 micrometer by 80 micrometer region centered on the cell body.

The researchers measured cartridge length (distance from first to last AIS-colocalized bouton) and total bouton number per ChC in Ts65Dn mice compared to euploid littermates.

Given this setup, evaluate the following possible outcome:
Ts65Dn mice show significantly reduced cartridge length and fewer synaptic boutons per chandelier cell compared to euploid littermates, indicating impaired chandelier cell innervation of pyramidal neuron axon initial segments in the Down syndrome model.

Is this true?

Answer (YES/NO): NO